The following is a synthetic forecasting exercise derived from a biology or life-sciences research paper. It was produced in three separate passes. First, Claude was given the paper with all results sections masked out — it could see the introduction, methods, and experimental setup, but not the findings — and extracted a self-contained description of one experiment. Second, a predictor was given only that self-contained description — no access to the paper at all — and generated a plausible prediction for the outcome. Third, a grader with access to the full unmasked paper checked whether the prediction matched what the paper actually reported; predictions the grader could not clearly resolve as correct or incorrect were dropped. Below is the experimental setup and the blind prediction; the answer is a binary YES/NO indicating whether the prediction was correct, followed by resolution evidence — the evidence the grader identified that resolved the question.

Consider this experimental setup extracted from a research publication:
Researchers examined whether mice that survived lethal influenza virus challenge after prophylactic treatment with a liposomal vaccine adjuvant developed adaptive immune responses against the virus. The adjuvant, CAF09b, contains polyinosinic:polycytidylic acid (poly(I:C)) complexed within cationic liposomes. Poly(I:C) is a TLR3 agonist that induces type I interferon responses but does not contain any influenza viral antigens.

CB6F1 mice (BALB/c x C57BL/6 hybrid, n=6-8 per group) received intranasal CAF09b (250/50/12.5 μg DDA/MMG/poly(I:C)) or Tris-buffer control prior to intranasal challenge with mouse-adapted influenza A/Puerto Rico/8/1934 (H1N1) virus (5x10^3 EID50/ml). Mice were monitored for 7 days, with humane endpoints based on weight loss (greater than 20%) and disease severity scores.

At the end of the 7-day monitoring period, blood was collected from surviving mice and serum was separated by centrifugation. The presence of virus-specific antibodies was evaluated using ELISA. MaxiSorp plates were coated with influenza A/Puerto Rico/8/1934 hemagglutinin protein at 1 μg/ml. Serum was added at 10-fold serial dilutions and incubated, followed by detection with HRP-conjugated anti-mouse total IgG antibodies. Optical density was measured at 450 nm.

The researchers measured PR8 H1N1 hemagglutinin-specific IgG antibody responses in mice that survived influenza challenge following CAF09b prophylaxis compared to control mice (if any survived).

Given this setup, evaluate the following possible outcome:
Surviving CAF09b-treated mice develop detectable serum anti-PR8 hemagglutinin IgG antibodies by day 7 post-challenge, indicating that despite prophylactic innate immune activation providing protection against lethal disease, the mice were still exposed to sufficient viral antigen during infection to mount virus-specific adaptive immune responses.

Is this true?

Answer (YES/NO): YES